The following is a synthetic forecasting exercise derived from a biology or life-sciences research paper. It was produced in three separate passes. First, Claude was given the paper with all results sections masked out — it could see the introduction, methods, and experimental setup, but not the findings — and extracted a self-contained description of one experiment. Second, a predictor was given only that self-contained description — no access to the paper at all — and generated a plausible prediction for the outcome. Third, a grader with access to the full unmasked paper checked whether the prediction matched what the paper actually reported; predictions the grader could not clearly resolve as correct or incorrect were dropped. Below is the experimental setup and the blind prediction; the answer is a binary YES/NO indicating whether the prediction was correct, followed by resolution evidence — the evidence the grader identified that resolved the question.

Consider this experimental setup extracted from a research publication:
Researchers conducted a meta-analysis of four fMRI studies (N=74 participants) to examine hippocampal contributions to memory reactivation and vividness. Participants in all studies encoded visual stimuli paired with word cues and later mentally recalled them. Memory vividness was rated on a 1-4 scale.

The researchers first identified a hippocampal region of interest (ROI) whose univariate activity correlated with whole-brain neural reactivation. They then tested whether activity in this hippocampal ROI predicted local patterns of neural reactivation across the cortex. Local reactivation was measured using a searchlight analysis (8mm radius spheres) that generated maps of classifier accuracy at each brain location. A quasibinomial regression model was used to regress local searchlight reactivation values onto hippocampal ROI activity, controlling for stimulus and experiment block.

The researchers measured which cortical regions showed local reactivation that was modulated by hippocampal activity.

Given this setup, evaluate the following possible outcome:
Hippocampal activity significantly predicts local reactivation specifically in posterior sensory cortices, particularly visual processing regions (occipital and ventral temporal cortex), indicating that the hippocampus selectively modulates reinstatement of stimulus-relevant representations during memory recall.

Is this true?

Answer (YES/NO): NO